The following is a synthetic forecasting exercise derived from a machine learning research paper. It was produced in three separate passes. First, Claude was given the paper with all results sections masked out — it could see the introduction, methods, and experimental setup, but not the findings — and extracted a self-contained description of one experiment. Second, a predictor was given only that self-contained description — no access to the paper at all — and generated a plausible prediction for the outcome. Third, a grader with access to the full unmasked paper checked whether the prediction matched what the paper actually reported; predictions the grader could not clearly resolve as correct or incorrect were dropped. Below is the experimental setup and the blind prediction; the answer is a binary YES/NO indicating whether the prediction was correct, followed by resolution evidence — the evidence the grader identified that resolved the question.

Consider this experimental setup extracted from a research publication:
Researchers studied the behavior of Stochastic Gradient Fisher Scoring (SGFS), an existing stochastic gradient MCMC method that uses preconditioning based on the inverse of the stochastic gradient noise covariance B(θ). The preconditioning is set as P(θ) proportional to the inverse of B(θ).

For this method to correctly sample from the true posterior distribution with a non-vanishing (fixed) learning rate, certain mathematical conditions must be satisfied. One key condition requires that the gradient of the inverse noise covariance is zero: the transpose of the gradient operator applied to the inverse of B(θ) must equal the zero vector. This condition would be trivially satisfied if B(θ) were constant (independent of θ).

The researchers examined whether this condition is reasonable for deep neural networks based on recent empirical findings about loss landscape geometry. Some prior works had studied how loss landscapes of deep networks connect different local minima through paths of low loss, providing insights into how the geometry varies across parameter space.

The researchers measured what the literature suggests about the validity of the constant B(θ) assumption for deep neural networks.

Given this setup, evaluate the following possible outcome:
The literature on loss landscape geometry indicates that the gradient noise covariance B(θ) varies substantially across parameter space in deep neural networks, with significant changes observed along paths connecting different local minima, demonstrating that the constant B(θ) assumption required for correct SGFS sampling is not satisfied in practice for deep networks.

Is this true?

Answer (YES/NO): YES